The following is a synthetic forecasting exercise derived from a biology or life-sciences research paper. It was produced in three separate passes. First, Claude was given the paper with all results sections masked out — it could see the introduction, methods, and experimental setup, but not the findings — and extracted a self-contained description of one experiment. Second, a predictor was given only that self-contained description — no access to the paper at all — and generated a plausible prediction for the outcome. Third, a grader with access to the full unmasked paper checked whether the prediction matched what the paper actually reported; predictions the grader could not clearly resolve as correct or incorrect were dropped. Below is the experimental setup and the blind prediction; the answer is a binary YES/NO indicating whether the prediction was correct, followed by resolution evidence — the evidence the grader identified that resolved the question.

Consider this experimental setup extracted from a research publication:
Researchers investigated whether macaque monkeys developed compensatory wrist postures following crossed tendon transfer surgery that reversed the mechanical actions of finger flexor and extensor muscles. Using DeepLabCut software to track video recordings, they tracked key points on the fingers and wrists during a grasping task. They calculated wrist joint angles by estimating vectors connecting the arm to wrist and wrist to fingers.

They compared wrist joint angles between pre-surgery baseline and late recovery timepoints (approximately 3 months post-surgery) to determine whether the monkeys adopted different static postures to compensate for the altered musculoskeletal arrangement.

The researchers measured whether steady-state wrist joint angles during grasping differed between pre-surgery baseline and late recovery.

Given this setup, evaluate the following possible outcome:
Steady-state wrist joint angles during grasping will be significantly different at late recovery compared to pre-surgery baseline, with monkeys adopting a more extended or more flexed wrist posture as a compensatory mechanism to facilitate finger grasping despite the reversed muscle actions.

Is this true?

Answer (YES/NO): YES